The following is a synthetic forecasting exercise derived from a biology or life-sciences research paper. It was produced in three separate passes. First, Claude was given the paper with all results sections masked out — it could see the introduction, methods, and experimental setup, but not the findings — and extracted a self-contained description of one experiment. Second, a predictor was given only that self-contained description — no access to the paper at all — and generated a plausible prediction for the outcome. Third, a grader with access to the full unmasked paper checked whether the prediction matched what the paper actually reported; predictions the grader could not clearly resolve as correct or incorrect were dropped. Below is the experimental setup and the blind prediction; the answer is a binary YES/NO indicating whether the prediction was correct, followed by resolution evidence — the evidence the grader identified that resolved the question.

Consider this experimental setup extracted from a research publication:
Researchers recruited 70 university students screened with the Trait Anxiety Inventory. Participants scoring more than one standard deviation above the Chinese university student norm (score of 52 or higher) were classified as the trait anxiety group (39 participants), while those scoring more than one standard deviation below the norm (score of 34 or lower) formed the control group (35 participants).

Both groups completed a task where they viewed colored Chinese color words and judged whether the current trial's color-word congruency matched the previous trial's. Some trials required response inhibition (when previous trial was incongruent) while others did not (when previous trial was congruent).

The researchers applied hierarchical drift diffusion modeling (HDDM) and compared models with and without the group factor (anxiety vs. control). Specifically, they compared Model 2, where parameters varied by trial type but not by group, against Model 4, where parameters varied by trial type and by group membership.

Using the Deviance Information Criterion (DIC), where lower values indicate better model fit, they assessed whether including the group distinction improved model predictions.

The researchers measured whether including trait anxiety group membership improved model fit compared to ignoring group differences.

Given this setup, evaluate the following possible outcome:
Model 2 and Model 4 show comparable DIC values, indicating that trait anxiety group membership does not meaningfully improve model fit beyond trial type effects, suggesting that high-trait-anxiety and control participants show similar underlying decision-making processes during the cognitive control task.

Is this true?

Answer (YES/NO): NO